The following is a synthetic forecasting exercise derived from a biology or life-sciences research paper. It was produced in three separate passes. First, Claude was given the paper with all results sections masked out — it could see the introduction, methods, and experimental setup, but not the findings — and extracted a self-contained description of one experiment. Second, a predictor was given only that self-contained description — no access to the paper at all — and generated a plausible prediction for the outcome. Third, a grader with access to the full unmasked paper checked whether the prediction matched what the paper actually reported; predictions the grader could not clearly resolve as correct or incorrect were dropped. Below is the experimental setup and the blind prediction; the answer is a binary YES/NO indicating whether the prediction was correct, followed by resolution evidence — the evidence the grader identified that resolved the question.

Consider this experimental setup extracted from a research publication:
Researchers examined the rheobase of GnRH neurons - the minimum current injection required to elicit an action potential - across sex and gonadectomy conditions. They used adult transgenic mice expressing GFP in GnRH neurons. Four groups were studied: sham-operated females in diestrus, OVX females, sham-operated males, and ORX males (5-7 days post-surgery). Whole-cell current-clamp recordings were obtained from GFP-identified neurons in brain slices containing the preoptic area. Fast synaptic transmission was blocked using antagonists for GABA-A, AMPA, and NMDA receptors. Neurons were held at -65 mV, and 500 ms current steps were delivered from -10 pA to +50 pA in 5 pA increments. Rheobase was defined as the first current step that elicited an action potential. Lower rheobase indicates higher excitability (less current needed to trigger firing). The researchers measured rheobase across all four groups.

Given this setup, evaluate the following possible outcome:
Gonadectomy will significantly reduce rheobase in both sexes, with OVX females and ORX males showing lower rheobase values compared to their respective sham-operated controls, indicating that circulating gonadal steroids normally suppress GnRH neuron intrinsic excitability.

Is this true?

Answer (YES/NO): NO